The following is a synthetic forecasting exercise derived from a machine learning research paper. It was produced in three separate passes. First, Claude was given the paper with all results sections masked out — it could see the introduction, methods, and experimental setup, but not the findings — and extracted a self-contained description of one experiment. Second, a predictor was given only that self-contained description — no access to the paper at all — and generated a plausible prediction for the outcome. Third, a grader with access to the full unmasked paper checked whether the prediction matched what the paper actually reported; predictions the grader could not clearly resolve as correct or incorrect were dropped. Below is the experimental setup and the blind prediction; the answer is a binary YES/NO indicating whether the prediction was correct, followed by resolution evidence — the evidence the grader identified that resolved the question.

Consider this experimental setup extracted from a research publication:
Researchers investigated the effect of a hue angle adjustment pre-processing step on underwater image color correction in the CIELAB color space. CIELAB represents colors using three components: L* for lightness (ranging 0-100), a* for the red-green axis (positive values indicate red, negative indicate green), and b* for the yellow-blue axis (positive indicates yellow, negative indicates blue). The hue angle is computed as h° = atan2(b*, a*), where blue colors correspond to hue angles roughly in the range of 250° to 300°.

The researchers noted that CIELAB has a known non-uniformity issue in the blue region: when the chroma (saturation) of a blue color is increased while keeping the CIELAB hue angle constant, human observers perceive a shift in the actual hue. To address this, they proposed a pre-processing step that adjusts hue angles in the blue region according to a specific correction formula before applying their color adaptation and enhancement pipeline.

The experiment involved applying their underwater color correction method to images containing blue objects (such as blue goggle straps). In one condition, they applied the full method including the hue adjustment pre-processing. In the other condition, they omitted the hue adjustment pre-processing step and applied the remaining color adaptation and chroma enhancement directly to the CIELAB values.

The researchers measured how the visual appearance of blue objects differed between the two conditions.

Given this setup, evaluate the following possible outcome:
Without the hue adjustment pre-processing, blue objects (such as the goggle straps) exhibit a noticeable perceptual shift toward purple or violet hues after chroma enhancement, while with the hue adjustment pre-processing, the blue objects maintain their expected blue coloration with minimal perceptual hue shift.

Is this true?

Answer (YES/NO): YES